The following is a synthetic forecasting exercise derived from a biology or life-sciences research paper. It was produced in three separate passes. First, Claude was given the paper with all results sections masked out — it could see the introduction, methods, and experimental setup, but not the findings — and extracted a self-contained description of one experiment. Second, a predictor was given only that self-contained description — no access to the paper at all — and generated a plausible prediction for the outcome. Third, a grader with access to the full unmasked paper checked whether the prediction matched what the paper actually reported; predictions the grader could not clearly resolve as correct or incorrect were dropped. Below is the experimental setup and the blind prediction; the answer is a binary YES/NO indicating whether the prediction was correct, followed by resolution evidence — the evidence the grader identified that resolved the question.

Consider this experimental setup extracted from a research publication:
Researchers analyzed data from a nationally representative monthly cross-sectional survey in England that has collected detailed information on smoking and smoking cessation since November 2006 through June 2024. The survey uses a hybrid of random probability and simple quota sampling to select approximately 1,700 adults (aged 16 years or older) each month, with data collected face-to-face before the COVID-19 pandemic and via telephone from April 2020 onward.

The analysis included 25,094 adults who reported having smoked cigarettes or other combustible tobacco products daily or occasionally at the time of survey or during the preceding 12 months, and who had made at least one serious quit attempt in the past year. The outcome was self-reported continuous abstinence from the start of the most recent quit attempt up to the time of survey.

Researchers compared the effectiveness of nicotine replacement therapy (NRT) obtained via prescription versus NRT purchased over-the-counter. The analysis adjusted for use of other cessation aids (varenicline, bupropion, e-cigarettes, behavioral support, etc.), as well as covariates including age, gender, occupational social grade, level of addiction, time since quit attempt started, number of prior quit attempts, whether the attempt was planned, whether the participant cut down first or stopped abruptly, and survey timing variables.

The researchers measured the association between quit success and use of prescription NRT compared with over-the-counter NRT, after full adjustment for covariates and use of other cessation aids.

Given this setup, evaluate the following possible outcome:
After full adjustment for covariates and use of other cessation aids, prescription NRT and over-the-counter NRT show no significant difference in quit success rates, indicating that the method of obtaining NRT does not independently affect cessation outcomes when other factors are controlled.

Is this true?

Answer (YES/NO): NO